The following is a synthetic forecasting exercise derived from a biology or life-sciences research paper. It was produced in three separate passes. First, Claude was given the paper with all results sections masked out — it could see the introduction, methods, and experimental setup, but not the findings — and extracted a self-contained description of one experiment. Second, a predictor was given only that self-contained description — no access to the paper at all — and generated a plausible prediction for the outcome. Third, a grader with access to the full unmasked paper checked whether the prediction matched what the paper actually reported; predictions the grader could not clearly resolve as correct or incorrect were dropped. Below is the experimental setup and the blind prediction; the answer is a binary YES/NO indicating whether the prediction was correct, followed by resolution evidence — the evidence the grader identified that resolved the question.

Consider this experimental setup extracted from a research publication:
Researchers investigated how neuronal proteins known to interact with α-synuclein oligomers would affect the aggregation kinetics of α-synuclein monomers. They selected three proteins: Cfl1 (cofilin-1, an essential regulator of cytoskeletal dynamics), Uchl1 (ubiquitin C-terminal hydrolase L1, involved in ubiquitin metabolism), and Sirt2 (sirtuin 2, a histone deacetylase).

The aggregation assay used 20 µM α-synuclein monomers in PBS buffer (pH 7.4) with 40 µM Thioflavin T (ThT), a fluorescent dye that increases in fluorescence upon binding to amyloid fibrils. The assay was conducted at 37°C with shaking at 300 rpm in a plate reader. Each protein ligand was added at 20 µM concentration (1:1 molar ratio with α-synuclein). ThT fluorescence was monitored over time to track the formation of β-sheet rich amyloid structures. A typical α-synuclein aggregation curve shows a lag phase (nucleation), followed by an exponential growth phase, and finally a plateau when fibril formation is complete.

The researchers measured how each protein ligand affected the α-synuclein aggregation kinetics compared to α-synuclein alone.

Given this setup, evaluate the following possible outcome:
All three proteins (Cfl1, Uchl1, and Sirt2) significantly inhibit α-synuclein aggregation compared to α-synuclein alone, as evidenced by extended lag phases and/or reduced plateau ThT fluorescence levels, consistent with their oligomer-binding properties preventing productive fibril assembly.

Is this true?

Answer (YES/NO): NO